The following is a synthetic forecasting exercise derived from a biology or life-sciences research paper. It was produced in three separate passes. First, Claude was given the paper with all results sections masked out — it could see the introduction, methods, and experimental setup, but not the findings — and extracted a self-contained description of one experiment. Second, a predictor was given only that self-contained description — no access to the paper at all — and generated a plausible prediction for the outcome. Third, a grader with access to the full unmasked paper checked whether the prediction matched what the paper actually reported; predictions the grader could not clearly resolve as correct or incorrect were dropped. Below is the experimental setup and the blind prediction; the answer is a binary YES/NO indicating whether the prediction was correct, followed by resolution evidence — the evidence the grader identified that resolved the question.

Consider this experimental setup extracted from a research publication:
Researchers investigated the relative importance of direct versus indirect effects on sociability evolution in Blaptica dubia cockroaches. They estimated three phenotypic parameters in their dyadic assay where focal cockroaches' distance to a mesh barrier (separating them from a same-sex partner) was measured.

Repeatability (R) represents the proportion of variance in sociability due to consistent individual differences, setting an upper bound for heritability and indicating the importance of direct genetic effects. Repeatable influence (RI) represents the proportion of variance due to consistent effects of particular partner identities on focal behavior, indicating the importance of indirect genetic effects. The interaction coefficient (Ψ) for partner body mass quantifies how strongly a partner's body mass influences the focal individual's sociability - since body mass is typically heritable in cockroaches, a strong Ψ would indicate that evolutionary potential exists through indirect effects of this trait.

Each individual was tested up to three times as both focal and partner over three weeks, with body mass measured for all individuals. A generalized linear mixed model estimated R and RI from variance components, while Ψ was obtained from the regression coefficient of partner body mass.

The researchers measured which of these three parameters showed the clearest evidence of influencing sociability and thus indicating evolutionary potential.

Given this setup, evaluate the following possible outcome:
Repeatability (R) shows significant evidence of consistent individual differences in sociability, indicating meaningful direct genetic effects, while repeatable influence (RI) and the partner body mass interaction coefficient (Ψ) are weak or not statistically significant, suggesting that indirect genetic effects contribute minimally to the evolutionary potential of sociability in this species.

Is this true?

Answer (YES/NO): NO